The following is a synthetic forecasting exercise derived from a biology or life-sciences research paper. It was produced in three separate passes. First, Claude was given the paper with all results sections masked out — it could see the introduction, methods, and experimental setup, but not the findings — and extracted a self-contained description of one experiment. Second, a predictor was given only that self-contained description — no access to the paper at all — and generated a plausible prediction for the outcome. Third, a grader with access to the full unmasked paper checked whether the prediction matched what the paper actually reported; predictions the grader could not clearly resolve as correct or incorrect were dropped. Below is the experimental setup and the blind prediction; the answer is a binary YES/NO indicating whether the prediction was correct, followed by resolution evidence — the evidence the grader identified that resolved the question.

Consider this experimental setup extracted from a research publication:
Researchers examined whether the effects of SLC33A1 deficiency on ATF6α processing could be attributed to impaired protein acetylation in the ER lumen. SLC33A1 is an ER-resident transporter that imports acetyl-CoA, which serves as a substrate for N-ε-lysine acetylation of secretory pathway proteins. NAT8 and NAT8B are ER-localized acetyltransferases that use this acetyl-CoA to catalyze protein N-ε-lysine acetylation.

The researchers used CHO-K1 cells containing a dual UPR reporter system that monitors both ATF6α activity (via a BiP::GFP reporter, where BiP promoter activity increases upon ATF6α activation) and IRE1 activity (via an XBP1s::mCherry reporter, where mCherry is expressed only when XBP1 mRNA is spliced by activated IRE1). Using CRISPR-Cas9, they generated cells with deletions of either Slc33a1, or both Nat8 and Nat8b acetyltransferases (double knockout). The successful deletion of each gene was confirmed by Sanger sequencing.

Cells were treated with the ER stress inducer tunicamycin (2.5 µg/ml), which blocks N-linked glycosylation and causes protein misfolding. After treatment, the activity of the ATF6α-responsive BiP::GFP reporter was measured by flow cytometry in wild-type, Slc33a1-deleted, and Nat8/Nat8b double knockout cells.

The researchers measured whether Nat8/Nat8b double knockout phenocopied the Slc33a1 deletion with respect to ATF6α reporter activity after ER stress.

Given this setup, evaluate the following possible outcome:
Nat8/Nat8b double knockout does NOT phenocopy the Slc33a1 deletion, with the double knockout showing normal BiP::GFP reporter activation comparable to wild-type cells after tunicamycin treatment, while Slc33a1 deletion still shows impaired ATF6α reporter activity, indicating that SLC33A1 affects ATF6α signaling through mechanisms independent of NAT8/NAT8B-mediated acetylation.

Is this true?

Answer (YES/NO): NO